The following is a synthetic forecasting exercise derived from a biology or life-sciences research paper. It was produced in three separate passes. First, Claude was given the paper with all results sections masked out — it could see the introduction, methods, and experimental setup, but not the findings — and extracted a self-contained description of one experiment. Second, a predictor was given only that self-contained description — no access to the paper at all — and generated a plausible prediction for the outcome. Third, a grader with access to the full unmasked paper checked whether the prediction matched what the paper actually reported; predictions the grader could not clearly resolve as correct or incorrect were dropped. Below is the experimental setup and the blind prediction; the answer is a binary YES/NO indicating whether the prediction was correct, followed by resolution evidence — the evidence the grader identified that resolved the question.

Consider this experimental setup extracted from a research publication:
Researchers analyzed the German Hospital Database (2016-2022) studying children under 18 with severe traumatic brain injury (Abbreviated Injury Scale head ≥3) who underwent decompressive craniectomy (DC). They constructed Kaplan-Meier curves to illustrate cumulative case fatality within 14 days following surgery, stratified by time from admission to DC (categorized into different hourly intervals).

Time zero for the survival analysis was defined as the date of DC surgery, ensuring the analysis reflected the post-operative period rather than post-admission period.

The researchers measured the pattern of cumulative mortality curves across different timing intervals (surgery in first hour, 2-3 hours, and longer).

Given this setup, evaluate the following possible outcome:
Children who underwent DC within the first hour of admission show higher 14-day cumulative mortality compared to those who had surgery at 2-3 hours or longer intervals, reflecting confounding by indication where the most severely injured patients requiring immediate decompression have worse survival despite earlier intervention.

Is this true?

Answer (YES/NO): YES